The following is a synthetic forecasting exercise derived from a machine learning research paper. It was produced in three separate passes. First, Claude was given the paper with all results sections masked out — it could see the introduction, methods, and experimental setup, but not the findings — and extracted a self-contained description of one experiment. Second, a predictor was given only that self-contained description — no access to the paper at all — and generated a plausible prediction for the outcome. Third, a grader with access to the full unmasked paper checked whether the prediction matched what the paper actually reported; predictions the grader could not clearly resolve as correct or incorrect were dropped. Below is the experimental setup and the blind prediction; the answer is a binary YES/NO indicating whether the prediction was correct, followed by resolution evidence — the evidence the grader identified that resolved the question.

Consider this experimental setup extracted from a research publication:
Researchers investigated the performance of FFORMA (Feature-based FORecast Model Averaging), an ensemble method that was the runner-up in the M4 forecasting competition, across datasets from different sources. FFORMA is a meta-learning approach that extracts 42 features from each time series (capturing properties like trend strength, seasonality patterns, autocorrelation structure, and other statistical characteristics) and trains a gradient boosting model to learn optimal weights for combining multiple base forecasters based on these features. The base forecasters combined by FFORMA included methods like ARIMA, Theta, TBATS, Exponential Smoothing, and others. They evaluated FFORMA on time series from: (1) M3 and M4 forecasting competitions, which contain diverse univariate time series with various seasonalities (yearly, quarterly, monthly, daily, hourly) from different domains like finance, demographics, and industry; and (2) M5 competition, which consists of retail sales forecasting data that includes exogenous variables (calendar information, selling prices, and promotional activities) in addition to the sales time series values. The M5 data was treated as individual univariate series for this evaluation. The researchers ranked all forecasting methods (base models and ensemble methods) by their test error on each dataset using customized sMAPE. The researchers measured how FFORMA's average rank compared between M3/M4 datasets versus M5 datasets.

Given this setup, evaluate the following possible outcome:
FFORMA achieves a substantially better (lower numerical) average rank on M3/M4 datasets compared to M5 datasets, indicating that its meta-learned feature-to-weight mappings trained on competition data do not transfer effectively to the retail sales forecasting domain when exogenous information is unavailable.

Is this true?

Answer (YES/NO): YES